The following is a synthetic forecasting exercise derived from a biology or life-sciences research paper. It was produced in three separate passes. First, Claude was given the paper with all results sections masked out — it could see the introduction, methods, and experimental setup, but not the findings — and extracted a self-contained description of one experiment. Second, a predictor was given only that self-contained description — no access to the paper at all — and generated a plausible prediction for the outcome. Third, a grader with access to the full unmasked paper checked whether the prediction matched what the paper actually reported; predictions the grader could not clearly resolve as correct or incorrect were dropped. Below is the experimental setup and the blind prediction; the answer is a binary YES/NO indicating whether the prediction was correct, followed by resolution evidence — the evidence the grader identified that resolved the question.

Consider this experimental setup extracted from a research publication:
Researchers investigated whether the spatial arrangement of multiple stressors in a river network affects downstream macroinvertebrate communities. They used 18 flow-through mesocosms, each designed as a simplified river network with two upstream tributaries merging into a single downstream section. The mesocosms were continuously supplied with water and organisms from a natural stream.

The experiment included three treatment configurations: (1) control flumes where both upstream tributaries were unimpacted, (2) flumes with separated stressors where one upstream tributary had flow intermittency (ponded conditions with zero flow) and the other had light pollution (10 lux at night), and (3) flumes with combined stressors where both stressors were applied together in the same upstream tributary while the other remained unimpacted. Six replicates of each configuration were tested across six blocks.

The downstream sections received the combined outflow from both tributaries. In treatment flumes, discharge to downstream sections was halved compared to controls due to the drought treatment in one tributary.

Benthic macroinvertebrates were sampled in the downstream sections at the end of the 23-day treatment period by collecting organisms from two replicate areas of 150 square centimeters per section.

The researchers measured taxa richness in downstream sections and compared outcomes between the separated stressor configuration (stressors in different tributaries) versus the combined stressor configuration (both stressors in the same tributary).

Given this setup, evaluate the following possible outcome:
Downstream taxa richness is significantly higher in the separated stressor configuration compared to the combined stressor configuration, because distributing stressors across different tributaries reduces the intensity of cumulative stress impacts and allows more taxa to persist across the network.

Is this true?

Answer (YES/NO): NO